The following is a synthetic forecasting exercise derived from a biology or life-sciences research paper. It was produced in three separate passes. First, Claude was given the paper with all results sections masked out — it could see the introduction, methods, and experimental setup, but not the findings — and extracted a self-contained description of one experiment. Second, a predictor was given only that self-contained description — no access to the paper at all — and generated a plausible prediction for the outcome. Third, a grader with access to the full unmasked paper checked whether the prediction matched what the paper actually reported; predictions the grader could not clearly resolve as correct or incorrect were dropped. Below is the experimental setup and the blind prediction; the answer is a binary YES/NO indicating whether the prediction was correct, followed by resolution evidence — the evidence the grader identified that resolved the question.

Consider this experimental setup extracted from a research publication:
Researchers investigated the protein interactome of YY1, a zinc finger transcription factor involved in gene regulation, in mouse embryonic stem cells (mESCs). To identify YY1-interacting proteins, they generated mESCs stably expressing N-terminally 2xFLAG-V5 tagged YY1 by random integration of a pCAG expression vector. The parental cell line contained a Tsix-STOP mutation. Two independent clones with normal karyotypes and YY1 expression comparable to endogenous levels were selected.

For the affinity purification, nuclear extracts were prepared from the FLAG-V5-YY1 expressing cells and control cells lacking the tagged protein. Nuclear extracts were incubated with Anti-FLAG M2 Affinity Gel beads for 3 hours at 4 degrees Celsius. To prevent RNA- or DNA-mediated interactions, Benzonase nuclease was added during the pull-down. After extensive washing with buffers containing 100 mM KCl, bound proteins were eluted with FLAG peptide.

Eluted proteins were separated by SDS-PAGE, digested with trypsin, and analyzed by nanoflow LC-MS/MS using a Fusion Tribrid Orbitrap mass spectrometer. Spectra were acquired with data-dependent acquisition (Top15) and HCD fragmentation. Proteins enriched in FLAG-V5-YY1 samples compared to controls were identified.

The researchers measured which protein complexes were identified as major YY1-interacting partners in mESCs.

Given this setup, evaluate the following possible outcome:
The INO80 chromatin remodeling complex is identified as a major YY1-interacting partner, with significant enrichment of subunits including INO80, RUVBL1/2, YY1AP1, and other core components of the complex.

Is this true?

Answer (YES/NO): YES